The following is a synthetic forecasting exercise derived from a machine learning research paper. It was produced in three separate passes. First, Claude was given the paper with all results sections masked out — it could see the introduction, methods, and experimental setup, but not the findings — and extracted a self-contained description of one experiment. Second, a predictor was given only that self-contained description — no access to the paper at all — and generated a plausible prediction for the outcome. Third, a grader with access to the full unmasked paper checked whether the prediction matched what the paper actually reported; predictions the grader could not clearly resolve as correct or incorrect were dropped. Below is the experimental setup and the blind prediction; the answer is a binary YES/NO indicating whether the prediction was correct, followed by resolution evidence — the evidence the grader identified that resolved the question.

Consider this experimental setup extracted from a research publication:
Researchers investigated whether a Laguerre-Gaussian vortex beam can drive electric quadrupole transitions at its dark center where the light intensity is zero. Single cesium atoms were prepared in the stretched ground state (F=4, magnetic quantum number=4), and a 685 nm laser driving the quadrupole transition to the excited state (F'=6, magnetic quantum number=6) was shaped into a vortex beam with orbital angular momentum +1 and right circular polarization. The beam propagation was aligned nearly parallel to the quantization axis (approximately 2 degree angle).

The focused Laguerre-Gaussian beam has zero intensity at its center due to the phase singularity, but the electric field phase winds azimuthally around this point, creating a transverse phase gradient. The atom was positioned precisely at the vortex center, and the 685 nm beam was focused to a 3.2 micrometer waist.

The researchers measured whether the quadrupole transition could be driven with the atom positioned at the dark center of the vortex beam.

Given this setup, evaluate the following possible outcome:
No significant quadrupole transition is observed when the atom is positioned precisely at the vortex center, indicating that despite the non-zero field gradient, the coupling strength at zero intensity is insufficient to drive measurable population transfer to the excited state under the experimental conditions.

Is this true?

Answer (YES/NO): NO